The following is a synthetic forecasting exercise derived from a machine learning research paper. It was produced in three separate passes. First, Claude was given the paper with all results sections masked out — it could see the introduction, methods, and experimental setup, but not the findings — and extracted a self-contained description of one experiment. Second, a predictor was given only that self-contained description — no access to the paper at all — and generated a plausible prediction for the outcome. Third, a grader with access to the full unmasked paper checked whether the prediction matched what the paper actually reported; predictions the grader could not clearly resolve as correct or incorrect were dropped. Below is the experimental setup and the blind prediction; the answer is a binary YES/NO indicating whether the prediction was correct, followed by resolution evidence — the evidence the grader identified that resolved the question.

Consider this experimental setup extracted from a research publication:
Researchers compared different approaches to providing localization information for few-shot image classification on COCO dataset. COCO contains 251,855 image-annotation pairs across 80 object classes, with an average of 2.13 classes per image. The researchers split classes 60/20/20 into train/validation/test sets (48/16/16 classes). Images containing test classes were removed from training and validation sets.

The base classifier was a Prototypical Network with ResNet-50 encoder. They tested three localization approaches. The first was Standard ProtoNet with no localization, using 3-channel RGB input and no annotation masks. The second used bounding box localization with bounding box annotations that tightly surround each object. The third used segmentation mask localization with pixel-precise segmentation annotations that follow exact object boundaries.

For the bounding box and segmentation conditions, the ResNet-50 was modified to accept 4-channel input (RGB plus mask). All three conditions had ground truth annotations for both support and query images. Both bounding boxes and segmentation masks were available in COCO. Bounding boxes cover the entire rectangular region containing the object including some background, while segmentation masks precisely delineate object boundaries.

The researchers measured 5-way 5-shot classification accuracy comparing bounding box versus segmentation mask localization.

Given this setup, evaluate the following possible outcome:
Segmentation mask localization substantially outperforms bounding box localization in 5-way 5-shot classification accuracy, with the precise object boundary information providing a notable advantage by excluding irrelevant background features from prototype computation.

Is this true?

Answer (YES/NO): NO